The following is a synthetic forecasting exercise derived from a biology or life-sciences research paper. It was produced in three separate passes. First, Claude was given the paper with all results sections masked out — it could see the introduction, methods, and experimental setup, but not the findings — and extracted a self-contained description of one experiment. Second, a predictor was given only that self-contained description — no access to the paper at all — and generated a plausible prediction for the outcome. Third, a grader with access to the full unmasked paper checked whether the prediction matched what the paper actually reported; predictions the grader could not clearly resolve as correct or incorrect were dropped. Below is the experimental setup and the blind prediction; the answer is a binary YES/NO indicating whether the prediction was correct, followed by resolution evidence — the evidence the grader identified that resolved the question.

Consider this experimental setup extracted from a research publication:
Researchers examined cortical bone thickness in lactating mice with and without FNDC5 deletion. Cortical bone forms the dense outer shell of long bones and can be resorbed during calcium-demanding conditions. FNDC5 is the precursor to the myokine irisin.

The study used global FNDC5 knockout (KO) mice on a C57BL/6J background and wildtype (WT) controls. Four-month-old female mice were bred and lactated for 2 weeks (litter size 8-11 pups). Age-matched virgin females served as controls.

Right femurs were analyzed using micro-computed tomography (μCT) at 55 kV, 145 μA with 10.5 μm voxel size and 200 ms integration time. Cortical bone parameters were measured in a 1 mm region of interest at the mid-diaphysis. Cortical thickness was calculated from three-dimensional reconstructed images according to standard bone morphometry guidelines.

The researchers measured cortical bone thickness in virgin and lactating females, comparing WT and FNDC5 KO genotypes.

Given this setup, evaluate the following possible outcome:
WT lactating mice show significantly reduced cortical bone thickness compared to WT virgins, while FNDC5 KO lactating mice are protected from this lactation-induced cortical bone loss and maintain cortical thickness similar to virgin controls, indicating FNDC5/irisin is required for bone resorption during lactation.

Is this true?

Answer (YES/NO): NO